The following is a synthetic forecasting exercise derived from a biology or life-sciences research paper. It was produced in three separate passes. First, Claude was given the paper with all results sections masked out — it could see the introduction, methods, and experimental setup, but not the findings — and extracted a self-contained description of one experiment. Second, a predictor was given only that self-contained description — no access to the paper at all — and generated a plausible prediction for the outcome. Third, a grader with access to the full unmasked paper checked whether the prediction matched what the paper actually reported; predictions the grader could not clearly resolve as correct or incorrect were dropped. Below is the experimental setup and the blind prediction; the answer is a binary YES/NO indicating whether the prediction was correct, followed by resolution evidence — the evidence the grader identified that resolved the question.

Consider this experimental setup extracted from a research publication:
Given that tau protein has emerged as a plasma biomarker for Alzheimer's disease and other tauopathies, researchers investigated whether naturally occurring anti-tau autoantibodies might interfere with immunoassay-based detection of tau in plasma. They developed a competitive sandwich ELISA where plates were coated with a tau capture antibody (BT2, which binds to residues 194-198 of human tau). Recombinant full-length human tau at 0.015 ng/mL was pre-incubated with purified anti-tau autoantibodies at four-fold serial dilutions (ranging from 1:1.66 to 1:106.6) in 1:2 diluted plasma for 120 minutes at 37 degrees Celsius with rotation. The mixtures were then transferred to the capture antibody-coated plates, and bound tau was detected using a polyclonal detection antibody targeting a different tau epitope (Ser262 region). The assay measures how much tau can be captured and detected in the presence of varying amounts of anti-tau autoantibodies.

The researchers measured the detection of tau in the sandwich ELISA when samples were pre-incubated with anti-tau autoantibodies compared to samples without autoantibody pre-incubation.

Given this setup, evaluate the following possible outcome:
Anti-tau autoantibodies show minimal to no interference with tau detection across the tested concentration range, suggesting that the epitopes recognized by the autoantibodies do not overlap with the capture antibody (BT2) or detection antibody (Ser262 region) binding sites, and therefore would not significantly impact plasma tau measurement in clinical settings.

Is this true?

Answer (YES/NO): NO